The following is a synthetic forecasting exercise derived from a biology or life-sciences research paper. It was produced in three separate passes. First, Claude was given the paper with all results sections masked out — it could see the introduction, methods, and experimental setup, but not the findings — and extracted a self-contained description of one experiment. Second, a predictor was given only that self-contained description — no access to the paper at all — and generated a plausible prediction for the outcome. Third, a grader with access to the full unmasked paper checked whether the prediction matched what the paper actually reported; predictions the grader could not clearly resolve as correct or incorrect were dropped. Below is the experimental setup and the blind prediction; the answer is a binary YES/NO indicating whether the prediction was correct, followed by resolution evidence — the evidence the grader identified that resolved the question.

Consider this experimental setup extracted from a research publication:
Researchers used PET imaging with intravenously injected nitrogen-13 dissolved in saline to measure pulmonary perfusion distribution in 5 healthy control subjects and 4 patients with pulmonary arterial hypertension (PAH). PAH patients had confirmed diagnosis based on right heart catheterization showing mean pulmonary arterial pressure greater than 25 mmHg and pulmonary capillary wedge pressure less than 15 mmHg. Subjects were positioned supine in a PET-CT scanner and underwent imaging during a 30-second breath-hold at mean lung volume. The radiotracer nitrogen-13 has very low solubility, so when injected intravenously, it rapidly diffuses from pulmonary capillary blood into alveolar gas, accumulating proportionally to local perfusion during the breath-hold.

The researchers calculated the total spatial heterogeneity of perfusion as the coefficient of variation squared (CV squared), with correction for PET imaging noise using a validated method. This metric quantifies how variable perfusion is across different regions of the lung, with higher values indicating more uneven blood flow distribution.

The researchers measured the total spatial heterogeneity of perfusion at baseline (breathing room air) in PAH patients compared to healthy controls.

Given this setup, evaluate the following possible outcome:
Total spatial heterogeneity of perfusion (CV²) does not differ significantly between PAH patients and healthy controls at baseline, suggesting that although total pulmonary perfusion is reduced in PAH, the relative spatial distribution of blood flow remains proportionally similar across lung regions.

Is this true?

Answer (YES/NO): YES